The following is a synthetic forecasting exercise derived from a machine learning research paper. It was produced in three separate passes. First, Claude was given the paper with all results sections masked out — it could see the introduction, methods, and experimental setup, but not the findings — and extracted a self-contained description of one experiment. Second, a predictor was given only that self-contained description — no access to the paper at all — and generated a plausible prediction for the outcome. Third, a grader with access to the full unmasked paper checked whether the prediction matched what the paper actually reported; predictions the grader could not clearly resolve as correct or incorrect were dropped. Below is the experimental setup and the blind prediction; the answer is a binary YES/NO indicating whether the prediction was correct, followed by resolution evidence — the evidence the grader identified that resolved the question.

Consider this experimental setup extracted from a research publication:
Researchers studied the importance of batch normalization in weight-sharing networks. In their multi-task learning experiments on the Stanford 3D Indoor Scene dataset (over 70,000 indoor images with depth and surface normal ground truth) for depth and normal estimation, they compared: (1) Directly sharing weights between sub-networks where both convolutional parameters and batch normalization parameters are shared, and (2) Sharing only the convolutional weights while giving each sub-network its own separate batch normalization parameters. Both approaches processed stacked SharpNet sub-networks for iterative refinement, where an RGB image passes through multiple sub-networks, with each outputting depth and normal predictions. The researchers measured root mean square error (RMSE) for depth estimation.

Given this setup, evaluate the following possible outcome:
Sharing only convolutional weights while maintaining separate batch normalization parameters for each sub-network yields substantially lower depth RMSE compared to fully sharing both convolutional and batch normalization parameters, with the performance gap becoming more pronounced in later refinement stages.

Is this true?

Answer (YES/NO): NO